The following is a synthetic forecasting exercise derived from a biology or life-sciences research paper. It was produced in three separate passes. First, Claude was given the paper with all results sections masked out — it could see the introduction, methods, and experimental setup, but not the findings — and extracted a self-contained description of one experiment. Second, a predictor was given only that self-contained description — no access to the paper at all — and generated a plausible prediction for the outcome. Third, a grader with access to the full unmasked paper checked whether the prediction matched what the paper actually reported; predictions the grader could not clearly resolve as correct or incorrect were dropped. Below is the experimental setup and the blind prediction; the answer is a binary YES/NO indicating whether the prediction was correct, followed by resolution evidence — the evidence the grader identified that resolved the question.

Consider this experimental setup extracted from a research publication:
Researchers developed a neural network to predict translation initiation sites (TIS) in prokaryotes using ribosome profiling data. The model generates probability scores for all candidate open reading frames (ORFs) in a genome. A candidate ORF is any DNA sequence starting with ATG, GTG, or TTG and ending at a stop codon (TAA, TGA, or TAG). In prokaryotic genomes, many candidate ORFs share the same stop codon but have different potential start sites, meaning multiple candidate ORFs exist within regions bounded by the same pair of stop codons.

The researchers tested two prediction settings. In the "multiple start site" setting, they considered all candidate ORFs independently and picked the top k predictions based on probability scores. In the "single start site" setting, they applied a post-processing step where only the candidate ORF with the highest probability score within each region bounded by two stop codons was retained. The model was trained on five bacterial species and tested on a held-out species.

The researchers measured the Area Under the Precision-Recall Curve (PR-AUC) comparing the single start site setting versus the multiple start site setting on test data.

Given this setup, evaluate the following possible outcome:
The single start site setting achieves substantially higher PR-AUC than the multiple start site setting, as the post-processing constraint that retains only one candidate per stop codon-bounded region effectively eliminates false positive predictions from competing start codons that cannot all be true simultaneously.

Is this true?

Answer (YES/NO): YES